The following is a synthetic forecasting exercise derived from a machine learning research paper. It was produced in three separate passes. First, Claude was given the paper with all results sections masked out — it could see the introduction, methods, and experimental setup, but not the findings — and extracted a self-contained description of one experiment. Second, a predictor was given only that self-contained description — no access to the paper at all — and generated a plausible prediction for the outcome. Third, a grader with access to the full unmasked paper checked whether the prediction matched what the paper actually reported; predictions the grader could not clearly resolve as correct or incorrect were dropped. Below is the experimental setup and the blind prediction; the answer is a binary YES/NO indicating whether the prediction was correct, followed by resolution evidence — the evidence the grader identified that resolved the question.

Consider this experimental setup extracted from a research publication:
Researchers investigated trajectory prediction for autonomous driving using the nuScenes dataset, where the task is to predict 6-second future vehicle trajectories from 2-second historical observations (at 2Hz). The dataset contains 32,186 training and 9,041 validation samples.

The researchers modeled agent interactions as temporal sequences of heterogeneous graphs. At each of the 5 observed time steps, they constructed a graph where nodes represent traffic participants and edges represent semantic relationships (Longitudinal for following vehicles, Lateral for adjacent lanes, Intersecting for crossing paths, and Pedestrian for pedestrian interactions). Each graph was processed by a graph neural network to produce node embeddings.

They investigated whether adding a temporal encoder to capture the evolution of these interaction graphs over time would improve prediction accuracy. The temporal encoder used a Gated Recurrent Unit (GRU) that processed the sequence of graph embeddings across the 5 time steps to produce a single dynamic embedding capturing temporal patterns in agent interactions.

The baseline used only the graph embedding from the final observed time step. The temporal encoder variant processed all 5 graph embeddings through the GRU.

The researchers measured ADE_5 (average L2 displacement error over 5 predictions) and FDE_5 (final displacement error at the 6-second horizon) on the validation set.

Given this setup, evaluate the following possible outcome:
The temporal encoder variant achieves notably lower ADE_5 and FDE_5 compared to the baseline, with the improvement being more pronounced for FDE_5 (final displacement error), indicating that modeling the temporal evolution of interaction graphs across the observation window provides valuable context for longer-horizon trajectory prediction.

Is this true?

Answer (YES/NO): NO